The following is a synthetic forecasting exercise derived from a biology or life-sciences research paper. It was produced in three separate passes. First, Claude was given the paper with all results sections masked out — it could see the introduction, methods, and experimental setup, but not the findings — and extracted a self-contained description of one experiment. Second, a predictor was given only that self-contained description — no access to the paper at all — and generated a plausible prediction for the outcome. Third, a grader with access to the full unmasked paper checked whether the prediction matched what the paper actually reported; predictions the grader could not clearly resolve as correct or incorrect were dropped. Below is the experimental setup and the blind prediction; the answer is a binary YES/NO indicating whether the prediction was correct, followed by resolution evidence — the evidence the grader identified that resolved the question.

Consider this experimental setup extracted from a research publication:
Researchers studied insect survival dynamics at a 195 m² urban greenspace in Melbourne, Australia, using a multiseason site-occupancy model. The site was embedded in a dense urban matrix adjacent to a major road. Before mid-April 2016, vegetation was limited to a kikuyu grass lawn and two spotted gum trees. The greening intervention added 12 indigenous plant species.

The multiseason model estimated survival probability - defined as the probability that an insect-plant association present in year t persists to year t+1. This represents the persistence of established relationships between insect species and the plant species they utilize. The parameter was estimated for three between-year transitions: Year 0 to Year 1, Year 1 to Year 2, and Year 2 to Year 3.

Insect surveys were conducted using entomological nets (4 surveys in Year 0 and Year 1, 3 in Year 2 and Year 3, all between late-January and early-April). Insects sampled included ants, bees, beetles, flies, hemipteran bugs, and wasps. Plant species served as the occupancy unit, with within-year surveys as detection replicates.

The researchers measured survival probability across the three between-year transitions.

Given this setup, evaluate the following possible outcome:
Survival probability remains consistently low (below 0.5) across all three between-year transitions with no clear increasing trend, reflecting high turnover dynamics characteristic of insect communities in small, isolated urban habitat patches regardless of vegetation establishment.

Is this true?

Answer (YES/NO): NO